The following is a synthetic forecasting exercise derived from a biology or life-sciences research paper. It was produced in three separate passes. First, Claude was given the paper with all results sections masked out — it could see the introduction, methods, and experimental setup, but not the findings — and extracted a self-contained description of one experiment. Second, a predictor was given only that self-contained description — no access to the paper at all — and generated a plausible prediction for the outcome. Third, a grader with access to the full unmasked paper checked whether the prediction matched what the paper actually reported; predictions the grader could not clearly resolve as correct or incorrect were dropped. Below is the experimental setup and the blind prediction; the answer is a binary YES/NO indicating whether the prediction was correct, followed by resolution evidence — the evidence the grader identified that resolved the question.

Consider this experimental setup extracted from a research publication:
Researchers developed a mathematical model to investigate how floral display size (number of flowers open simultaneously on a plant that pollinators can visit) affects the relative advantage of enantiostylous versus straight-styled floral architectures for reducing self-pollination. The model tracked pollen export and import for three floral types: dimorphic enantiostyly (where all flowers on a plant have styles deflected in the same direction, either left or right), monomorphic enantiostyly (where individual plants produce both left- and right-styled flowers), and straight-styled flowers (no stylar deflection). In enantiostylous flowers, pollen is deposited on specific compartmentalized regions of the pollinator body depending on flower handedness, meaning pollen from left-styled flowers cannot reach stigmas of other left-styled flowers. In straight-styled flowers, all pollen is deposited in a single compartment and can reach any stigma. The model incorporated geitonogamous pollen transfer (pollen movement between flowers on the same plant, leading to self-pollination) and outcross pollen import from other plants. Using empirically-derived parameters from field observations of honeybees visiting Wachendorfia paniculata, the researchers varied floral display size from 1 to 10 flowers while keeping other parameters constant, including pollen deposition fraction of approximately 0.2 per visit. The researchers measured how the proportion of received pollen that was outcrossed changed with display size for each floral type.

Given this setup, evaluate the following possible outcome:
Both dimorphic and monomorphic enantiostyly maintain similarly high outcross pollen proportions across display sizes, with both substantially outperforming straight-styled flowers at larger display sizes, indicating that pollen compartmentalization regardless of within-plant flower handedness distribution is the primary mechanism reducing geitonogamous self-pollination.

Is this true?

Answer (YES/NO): NO